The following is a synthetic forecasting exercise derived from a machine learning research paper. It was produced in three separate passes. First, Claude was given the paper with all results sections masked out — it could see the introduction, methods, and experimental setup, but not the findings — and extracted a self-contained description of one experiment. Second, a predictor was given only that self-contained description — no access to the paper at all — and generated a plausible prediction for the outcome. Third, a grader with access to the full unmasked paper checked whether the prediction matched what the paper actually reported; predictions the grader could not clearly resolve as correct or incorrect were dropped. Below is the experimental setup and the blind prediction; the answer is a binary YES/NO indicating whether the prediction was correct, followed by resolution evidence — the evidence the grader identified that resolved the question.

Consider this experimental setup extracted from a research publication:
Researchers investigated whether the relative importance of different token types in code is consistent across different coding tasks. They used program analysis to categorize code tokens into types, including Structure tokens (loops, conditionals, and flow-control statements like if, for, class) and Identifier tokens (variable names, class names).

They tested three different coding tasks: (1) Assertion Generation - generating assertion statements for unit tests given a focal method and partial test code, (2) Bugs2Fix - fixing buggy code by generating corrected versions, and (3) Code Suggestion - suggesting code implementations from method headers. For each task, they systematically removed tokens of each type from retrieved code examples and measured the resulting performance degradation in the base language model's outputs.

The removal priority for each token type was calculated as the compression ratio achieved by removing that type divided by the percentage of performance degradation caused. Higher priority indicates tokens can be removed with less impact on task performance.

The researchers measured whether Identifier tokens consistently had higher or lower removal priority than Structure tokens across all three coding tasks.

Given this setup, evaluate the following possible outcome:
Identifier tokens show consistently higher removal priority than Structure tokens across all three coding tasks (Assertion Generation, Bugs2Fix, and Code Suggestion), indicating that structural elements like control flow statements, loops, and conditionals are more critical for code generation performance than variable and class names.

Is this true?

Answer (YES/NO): YES